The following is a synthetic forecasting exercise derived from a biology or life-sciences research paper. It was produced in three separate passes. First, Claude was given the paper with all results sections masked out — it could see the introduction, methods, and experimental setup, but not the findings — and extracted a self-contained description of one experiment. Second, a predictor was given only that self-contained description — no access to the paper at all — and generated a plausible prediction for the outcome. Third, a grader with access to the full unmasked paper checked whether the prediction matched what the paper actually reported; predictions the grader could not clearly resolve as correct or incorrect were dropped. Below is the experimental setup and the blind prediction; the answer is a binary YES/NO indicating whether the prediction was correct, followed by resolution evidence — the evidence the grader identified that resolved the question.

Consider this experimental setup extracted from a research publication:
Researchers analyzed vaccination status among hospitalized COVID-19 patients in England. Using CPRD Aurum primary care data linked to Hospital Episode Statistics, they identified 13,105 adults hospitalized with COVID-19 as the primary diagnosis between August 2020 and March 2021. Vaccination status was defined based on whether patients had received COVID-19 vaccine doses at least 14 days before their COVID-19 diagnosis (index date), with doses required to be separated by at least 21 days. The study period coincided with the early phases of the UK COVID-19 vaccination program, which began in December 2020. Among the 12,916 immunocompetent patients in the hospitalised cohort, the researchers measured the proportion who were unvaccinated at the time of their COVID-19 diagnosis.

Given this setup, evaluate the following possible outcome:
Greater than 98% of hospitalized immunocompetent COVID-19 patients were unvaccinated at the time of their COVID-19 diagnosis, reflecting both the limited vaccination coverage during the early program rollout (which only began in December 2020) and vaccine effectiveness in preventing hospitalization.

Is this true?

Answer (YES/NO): YES